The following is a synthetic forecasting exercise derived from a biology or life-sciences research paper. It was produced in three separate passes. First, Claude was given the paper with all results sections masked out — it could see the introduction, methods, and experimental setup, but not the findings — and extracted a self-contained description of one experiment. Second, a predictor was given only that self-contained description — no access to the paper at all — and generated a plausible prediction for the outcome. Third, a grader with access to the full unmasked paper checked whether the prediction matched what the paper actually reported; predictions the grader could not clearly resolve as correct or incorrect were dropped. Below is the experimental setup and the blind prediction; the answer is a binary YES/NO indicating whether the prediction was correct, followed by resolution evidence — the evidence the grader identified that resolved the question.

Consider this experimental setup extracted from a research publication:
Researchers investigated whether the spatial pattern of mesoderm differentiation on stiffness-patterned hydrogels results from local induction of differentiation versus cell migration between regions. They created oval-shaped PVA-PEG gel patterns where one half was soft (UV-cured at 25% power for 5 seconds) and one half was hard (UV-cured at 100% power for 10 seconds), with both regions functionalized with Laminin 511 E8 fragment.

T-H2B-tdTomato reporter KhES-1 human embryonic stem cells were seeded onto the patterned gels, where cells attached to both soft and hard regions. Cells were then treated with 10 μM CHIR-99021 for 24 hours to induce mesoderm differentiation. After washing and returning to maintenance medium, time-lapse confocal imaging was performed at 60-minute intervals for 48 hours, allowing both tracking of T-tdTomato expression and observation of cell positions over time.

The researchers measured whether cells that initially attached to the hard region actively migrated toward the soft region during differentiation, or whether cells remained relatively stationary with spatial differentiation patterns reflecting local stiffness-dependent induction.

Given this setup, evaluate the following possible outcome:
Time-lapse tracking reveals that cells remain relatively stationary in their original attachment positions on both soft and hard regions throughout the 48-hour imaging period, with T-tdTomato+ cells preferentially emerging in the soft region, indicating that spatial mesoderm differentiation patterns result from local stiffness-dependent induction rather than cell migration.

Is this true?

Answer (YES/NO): NO